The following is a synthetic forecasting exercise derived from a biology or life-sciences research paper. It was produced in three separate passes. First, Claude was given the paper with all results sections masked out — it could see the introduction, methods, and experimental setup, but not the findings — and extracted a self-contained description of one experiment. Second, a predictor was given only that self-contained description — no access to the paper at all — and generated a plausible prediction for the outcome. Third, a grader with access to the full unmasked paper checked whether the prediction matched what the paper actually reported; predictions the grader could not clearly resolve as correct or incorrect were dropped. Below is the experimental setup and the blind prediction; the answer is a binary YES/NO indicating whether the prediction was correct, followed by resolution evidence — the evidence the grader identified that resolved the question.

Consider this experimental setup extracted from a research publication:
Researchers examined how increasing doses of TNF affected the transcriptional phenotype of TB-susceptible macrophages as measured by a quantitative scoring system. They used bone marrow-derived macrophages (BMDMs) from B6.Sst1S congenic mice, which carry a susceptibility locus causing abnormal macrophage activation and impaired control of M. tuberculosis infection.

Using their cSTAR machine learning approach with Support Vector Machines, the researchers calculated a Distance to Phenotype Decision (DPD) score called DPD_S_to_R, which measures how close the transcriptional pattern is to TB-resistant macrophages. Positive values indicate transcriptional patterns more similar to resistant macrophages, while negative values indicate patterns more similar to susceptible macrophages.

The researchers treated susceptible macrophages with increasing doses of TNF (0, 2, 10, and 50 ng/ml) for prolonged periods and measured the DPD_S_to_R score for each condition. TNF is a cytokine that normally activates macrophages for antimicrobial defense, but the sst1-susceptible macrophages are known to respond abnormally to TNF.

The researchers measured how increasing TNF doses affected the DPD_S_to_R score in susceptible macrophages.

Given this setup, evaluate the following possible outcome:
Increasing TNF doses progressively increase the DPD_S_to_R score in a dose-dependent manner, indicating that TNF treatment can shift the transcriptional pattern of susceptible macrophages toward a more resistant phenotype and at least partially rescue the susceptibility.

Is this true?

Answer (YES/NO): NO